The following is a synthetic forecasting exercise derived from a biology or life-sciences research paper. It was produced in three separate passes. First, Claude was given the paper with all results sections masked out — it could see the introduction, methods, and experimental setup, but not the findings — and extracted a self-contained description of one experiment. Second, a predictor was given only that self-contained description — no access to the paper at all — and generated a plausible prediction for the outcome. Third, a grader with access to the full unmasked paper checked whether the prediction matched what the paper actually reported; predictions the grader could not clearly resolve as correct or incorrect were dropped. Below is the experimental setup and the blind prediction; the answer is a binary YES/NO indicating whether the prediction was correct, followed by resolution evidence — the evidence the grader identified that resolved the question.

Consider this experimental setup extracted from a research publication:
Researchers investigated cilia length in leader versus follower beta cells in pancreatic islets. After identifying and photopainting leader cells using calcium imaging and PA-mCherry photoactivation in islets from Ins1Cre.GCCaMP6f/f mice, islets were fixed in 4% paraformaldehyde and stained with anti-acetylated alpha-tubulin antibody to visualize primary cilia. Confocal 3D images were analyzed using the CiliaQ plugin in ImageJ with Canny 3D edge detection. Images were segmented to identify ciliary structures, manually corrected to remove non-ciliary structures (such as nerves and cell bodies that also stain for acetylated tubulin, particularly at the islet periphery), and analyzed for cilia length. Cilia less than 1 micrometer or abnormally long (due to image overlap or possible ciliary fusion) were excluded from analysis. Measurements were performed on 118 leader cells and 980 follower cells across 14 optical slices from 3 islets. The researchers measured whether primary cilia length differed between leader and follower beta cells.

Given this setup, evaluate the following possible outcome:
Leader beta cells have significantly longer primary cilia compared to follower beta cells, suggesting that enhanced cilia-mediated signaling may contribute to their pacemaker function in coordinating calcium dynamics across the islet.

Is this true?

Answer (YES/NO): NO